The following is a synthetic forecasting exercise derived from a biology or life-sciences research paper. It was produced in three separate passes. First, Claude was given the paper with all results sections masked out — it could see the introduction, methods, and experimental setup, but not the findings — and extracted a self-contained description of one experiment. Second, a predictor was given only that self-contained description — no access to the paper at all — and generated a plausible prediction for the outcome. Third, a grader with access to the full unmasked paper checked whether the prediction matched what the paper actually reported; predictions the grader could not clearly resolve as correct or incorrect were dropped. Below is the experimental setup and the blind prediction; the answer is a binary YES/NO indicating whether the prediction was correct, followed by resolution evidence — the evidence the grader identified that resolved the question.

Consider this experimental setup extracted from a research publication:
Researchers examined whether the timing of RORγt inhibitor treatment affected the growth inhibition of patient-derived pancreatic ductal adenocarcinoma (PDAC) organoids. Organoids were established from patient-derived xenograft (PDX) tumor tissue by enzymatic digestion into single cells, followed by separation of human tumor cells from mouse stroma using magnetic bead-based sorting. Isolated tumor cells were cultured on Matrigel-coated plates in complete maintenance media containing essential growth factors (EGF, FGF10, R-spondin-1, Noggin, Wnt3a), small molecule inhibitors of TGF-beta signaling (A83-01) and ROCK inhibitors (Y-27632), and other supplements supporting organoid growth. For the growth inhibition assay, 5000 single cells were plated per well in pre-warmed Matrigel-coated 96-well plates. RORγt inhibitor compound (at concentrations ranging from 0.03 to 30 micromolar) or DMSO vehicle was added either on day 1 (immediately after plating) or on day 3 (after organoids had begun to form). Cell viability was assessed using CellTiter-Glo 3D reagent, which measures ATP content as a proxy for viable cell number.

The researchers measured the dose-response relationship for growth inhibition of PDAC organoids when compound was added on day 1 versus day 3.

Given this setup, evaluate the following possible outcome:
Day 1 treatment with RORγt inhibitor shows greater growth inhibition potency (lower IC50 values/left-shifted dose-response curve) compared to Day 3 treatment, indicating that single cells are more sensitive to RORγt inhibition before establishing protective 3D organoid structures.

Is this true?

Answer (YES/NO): YES